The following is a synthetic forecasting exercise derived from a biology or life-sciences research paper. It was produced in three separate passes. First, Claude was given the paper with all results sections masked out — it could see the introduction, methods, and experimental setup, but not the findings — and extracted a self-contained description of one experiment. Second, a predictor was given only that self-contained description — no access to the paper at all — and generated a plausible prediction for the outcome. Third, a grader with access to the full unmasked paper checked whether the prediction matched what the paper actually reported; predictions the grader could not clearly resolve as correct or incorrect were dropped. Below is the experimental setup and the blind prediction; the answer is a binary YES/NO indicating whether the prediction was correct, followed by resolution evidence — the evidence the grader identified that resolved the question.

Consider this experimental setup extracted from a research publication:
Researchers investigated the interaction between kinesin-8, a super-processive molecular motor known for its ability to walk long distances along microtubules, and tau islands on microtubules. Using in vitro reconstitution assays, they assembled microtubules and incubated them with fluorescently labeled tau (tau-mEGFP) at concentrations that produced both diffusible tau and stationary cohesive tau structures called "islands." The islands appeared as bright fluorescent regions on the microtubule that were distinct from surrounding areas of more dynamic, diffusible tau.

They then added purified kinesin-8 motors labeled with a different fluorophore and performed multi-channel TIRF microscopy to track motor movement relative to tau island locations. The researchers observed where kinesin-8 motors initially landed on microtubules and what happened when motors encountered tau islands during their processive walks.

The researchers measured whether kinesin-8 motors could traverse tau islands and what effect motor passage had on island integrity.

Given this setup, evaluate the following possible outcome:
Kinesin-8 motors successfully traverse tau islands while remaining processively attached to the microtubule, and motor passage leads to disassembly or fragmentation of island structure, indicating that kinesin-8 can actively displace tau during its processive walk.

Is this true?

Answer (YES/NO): YES